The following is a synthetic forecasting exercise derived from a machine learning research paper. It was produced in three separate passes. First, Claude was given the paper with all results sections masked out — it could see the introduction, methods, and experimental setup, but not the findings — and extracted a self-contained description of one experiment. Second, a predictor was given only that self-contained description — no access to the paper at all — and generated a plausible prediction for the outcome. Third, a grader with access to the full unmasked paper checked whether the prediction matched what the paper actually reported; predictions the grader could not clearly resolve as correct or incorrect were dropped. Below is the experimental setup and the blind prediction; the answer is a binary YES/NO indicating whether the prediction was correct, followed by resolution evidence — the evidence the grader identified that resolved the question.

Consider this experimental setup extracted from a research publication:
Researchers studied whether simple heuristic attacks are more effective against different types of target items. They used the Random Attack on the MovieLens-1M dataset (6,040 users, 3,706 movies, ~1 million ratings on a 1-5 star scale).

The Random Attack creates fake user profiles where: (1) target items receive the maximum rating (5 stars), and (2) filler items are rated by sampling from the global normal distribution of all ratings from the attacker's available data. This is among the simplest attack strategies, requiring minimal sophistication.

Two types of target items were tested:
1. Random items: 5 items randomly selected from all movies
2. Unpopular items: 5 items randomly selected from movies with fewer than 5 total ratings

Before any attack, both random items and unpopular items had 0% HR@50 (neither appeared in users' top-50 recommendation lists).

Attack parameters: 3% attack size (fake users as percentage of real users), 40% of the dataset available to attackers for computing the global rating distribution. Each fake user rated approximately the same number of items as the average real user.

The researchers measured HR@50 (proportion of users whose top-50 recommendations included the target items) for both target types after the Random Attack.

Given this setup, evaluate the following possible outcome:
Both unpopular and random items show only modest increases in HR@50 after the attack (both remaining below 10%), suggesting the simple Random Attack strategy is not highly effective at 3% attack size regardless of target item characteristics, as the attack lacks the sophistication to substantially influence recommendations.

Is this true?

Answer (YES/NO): NO